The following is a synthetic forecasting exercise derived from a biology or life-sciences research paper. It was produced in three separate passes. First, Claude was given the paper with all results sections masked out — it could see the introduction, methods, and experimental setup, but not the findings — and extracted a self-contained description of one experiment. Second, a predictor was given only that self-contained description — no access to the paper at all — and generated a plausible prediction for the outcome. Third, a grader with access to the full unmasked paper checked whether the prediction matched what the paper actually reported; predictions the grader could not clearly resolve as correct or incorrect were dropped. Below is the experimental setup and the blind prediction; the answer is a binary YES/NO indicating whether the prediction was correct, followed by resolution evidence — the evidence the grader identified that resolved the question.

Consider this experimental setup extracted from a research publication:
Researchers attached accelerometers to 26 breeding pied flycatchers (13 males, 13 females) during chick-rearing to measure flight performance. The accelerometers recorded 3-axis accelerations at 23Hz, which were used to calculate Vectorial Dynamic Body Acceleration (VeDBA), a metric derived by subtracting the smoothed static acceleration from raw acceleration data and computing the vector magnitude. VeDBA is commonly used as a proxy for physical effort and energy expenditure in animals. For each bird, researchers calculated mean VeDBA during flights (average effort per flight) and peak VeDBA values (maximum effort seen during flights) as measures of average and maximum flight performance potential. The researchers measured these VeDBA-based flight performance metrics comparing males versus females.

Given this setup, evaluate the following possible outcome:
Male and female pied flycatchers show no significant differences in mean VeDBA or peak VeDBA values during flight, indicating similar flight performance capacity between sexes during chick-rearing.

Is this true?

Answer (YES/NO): NO